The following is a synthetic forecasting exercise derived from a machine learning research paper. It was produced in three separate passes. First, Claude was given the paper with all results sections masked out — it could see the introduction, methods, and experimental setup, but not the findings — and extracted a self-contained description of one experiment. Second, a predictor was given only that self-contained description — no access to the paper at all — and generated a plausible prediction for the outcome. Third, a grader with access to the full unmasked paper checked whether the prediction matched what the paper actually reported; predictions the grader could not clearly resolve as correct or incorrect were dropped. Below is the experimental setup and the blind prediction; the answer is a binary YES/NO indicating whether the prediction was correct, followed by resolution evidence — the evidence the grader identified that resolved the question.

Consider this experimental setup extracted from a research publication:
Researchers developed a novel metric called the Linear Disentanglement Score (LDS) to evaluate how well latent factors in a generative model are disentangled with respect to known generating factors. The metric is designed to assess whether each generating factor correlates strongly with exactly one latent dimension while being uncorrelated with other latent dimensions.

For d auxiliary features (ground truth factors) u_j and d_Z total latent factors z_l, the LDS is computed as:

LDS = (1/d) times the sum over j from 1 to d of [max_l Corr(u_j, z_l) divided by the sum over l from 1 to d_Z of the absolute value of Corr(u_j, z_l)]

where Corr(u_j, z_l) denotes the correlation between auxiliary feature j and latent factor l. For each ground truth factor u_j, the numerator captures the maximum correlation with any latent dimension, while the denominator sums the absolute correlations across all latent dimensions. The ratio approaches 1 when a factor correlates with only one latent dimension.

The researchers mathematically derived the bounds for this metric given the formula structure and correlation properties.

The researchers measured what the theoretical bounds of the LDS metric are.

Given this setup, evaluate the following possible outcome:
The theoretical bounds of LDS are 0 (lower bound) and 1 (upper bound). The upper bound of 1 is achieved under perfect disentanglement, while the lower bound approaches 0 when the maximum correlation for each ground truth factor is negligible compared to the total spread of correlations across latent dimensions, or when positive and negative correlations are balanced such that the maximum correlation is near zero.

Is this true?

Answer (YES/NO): NO